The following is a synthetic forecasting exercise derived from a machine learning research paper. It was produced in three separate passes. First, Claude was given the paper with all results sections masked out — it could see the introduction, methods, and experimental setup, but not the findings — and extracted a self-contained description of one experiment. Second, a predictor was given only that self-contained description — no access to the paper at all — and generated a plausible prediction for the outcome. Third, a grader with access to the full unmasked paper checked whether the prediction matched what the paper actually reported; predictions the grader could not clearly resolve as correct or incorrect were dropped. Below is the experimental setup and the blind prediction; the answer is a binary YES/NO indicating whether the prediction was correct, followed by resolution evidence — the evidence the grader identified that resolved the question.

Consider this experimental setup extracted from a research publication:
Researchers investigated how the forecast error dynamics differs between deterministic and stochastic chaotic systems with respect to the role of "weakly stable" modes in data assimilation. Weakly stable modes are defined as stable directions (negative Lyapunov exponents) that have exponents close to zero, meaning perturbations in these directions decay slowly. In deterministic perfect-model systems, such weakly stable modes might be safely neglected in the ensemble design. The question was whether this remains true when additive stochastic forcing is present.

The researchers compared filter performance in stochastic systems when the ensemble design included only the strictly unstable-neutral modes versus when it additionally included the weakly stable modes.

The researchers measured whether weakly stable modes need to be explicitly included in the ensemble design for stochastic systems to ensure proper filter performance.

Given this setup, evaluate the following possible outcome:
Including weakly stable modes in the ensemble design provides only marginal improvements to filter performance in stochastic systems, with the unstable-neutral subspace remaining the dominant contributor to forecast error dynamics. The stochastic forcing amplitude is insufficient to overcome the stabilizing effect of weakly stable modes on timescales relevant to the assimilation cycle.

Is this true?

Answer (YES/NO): NO